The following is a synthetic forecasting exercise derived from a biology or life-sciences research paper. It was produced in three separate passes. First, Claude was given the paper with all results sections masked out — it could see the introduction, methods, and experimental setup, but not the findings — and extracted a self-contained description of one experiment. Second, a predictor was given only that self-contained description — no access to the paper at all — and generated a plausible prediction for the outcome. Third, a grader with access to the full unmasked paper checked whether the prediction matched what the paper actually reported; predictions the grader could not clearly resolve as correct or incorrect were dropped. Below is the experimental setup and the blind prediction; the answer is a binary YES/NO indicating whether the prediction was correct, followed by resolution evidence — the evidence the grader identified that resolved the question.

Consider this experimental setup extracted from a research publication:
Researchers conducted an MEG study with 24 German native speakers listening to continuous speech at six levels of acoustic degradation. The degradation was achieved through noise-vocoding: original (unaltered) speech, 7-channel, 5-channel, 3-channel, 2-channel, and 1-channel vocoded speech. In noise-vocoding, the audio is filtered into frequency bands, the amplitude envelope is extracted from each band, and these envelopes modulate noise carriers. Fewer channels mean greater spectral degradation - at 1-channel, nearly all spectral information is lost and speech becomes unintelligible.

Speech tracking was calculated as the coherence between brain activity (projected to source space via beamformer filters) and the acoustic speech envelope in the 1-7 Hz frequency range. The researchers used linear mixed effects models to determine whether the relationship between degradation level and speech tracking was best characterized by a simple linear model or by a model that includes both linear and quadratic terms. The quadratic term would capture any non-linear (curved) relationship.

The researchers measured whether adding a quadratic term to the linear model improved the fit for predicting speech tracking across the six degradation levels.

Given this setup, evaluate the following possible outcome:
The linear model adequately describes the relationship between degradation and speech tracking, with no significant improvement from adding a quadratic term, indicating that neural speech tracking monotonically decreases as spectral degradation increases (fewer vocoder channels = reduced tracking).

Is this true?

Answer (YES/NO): NO